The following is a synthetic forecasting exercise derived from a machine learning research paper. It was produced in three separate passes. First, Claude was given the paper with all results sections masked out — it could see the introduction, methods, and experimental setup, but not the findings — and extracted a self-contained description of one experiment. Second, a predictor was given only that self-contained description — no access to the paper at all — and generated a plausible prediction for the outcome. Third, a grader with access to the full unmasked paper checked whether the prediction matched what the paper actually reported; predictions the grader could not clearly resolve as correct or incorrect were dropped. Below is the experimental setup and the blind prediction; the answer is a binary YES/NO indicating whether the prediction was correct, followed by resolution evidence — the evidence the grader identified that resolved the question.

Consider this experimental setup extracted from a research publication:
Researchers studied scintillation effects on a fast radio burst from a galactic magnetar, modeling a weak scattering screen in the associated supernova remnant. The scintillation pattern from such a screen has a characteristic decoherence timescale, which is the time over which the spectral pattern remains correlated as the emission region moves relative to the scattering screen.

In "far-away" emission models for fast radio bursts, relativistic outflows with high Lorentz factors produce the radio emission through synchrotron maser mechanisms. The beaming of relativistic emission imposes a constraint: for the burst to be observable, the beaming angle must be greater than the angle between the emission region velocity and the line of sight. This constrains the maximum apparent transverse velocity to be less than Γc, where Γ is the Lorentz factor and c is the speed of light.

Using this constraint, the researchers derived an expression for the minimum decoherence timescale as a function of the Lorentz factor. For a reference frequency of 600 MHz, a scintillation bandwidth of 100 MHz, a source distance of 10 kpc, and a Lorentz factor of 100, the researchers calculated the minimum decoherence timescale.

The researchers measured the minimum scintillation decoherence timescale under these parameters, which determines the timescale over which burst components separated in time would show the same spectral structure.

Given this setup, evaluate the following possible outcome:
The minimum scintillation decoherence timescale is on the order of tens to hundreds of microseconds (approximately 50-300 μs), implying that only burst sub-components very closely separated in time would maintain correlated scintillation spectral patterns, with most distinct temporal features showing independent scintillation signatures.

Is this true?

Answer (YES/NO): NO